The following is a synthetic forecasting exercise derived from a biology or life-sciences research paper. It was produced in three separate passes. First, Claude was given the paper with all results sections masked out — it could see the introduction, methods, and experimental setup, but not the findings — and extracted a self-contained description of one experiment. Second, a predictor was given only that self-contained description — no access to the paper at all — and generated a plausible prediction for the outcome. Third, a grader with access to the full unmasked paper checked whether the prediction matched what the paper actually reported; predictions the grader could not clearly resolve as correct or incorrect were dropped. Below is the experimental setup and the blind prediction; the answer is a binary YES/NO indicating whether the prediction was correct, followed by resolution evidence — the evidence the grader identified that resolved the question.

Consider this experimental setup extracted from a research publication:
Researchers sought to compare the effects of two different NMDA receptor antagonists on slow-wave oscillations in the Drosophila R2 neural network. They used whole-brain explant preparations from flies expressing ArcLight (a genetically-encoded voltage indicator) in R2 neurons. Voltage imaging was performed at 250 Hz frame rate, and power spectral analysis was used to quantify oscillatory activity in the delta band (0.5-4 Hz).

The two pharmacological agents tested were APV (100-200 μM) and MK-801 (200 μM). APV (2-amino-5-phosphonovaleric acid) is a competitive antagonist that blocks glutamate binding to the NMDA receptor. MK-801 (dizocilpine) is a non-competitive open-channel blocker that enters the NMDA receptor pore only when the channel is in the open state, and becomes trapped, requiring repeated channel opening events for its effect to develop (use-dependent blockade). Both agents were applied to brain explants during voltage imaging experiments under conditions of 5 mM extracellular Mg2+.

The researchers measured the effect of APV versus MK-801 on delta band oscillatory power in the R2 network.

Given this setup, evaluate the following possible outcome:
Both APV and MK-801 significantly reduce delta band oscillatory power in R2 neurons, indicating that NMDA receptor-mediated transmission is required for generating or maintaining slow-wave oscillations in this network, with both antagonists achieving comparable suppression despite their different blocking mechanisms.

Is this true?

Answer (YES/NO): YES